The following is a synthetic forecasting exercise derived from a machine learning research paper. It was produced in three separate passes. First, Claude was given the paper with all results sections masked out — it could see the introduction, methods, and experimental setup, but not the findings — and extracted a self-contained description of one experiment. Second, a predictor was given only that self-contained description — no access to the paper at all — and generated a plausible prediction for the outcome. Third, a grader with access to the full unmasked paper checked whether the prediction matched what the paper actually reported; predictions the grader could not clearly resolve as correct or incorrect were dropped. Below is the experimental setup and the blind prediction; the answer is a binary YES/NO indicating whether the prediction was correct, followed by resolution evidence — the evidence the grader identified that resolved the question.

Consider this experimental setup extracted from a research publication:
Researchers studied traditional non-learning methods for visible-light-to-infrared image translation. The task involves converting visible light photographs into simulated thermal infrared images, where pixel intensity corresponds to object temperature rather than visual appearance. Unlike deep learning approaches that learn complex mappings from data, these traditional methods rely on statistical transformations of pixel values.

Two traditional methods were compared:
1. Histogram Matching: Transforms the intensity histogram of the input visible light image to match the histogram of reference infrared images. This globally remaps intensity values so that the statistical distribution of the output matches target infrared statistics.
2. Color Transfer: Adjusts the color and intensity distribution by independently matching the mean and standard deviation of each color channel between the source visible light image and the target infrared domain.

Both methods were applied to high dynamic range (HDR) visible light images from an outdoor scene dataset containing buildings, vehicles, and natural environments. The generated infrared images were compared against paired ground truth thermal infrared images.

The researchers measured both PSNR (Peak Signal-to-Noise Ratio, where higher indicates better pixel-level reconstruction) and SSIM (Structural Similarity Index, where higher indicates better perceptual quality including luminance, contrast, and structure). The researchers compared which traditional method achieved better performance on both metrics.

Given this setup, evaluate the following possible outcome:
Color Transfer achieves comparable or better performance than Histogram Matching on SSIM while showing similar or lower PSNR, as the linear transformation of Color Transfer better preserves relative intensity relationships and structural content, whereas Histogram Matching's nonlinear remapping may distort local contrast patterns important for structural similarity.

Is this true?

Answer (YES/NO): NO